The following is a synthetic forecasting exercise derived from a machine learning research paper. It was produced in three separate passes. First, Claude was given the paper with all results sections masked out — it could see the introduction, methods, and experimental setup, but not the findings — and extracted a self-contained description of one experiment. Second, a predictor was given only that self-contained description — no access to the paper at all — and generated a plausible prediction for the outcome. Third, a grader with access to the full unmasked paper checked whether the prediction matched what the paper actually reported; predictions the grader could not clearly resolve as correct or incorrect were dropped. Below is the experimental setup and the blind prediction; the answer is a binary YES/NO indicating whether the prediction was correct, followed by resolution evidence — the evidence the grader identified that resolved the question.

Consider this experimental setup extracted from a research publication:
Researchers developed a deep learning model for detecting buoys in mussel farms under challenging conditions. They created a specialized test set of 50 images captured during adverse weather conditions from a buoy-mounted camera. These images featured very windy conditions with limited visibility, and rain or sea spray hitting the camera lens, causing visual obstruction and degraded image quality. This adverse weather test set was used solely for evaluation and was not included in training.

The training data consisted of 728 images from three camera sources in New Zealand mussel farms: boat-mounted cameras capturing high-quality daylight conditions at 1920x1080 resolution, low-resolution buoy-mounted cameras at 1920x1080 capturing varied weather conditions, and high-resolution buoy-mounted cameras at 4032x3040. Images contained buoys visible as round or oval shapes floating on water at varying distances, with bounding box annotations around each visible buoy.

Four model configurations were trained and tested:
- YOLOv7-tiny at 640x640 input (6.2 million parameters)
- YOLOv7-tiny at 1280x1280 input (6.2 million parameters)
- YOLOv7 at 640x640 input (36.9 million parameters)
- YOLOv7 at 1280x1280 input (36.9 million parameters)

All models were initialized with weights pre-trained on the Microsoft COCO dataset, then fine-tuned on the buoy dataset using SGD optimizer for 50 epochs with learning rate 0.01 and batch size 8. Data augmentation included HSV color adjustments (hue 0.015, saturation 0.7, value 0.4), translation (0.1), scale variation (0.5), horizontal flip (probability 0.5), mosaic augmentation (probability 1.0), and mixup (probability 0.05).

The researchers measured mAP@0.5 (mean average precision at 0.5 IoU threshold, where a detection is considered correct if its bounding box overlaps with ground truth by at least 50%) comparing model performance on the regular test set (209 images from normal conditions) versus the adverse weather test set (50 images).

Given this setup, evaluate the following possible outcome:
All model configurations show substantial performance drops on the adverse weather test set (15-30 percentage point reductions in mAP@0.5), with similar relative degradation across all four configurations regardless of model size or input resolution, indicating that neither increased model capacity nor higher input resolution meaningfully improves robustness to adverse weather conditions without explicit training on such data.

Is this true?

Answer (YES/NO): NO